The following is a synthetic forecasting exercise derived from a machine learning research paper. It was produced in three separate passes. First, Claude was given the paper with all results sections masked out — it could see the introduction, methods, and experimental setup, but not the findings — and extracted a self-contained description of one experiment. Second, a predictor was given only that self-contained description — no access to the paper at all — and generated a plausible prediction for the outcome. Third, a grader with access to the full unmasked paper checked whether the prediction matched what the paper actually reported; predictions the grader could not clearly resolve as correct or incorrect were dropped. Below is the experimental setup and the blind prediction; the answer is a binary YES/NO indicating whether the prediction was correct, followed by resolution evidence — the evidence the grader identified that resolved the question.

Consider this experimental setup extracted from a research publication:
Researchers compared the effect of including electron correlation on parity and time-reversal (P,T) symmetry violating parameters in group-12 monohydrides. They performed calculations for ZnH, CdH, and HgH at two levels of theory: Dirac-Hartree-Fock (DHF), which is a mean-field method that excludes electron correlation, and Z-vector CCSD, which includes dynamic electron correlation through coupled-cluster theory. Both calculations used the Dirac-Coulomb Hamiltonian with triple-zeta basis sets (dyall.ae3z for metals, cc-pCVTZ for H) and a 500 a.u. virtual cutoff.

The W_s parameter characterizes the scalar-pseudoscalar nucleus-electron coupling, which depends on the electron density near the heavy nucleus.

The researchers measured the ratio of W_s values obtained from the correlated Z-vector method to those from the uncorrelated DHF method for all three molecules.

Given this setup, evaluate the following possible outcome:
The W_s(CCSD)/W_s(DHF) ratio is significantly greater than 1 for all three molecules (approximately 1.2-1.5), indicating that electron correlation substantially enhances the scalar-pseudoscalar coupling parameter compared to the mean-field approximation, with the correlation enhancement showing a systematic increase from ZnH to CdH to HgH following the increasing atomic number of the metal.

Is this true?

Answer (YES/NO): NO